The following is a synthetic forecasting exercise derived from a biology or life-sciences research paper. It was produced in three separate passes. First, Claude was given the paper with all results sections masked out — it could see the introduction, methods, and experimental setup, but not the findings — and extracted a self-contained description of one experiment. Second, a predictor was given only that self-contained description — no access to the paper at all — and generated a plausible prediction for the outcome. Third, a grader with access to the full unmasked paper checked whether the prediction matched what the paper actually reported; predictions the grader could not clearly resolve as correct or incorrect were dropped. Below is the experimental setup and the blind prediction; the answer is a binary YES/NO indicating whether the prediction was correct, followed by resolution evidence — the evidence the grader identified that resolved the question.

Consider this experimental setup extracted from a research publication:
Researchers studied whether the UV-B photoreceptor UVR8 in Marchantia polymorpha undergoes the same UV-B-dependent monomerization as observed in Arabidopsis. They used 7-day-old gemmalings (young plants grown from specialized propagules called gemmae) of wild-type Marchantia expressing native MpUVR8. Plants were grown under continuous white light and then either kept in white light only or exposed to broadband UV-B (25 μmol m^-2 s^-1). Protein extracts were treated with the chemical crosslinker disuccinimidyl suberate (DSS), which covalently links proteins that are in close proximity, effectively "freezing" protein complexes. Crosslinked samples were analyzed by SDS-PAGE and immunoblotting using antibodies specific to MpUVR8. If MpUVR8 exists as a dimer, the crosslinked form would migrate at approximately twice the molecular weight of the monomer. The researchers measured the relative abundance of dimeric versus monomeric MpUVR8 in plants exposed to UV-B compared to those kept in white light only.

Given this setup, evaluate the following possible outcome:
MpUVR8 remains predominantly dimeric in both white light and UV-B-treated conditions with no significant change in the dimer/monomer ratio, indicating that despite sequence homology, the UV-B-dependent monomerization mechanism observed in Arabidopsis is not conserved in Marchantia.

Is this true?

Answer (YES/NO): NO